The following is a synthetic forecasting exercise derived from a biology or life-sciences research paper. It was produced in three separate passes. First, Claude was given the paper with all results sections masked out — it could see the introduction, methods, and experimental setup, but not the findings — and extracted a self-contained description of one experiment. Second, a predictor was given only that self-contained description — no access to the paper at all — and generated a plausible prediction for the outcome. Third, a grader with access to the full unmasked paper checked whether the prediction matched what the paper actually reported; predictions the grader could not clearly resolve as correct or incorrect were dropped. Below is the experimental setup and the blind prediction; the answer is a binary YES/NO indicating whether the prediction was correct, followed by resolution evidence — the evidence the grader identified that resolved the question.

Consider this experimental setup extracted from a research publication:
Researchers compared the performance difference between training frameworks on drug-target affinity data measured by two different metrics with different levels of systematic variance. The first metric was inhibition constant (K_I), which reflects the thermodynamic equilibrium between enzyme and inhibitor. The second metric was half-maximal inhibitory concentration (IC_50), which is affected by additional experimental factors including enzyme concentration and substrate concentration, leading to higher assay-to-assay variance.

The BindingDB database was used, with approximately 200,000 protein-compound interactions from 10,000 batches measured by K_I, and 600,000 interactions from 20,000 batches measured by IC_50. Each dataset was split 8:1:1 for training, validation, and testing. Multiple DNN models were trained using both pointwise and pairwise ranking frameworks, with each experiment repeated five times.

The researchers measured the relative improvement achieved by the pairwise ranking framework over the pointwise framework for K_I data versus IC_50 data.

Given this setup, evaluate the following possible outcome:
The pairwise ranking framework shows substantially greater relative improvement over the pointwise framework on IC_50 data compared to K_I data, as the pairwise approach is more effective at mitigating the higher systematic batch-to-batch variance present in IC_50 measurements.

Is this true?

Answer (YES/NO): YES